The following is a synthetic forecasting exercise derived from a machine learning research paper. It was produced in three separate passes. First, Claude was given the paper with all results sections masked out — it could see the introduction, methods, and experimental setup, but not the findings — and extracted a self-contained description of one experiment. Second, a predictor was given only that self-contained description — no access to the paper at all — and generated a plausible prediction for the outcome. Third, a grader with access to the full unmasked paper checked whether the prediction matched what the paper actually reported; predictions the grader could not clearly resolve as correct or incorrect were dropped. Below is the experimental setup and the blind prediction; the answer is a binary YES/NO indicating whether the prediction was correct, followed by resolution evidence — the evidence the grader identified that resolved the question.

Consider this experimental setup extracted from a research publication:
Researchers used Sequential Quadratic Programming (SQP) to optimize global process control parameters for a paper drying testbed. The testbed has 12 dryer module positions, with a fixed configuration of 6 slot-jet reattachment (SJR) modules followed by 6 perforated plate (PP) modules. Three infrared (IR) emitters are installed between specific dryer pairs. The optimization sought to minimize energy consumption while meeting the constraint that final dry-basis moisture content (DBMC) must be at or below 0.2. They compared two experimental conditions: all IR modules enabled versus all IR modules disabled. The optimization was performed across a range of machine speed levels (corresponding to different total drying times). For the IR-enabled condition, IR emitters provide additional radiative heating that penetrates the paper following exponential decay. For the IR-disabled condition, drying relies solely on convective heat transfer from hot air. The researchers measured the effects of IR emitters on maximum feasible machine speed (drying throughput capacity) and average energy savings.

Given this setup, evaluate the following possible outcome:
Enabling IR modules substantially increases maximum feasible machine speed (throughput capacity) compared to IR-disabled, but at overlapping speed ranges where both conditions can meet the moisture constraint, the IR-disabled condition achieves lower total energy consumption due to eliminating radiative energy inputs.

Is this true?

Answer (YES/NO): NO